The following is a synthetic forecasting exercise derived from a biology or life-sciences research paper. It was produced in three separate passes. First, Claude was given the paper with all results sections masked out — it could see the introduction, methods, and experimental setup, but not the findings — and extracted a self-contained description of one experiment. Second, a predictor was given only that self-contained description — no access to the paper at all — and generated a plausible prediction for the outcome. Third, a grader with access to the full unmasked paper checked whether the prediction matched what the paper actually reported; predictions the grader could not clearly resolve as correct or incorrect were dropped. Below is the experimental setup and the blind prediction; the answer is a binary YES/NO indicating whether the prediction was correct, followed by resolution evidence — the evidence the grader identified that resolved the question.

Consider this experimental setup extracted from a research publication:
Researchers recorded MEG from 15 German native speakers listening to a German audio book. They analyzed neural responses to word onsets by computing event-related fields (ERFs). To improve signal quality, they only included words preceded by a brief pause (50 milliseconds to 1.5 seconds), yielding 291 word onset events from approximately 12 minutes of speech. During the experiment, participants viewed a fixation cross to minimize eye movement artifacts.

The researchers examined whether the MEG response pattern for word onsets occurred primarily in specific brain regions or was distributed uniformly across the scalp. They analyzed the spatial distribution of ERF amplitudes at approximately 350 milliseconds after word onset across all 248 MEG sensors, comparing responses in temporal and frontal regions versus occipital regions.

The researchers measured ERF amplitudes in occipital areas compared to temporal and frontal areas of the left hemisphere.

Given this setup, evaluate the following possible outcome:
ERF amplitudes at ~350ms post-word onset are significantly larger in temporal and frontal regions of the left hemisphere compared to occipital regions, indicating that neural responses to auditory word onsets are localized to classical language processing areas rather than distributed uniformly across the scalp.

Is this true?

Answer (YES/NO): YES